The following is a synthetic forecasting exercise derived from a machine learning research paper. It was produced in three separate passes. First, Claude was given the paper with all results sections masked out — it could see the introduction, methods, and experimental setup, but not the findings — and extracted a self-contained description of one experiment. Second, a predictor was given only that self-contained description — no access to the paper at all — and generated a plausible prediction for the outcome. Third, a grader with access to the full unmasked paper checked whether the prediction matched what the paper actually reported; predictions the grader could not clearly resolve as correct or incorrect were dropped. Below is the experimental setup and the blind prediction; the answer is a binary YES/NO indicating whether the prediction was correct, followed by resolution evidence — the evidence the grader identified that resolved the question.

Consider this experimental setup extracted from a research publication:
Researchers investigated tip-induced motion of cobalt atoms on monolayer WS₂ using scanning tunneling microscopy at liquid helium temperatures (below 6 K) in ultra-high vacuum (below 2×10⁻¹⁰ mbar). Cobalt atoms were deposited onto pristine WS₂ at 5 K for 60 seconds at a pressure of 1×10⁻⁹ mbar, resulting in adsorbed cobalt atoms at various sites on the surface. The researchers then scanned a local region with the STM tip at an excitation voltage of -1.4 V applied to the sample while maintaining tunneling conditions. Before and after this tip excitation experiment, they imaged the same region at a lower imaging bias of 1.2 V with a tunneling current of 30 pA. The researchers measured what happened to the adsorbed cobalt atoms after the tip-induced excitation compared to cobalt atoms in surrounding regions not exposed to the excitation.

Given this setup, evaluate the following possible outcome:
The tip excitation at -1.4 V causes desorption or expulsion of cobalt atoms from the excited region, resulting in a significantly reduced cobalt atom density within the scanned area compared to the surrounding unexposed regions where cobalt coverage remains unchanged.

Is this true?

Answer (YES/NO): YES